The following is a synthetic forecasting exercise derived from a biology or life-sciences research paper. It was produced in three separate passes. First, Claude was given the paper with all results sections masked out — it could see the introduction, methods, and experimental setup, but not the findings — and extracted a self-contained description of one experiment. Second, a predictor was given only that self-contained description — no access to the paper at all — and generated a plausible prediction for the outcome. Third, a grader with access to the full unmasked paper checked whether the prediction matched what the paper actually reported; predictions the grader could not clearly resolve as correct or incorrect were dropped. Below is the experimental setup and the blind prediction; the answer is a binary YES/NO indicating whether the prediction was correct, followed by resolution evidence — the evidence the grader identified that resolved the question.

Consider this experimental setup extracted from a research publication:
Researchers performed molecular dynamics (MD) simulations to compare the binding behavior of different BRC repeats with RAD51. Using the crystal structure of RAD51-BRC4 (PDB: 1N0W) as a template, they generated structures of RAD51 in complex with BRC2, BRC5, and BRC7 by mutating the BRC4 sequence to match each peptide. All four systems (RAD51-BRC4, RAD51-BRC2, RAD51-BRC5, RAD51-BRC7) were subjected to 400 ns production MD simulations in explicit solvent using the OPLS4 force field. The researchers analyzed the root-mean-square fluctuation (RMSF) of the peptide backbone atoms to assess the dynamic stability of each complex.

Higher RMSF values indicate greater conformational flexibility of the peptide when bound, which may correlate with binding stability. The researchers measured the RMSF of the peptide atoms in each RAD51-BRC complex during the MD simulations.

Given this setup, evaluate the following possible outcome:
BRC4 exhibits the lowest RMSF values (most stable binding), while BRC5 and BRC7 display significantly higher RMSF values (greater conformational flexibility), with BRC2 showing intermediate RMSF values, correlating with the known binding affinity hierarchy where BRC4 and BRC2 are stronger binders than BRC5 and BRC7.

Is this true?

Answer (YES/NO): NO